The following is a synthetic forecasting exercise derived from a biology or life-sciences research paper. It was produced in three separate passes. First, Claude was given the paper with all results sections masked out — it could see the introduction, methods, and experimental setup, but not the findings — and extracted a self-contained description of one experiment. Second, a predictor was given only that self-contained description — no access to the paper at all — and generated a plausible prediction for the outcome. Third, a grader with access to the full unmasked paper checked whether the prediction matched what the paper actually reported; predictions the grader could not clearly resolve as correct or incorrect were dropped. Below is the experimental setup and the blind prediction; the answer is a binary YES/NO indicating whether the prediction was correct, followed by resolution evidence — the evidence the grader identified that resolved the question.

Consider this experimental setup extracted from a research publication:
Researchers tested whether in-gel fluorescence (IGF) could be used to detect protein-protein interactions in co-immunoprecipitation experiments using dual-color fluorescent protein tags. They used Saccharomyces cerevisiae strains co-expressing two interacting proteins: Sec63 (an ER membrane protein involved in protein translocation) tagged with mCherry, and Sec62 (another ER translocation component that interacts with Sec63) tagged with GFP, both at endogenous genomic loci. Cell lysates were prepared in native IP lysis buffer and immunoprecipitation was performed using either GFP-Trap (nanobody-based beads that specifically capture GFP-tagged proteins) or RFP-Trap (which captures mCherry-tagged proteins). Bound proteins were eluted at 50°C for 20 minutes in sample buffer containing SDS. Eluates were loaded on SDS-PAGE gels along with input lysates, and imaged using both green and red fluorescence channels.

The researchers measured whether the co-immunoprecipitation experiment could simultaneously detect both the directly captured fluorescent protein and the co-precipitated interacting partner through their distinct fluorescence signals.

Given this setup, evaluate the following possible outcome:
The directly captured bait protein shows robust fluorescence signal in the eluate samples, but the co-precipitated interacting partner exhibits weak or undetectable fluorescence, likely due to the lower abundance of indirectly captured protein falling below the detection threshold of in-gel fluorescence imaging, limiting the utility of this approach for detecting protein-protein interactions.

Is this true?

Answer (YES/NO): NO